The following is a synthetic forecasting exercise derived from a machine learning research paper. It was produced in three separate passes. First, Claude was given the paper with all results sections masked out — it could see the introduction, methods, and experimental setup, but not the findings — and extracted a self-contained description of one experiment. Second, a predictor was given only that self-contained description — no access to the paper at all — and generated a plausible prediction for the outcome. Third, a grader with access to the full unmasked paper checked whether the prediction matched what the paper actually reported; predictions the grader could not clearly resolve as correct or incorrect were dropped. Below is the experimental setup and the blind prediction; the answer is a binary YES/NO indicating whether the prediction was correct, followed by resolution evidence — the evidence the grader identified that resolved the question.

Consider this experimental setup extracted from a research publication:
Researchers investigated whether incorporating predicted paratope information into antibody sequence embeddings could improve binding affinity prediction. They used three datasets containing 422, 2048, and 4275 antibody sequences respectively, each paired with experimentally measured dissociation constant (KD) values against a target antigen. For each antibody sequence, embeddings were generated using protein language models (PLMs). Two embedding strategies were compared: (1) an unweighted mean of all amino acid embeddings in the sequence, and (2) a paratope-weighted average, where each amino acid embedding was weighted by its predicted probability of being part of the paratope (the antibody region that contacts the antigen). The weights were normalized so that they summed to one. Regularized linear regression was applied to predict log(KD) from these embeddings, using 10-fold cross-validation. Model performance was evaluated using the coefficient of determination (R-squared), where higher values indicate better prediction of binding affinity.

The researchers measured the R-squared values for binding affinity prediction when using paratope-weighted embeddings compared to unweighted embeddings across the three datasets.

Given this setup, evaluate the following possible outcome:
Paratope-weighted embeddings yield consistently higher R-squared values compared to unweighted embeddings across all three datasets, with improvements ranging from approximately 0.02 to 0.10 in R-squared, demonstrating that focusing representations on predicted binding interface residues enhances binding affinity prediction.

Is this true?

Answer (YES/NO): NO